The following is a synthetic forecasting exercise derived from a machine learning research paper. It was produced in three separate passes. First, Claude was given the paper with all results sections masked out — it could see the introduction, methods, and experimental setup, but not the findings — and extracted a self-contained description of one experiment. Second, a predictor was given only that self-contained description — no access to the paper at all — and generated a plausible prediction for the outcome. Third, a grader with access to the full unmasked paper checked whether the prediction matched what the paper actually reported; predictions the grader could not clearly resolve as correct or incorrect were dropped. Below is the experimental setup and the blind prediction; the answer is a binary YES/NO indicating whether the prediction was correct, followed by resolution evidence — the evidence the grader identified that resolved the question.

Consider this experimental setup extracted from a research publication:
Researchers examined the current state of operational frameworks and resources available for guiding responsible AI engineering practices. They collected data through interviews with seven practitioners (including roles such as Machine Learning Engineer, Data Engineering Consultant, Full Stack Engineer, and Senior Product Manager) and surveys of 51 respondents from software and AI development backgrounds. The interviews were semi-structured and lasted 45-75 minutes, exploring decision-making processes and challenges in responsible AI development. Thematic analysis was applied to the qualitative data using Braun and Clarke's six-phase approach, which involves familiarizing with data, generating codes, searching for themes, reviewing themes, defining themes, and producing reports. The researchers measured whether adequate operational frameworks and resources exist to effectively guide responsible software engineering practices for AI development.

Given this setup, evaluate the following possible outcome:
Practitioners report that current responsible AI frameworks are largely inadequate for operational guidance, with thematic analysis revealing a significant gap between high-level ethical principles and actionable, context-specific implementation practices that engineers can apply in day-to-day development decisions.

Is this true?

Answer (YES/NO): YES